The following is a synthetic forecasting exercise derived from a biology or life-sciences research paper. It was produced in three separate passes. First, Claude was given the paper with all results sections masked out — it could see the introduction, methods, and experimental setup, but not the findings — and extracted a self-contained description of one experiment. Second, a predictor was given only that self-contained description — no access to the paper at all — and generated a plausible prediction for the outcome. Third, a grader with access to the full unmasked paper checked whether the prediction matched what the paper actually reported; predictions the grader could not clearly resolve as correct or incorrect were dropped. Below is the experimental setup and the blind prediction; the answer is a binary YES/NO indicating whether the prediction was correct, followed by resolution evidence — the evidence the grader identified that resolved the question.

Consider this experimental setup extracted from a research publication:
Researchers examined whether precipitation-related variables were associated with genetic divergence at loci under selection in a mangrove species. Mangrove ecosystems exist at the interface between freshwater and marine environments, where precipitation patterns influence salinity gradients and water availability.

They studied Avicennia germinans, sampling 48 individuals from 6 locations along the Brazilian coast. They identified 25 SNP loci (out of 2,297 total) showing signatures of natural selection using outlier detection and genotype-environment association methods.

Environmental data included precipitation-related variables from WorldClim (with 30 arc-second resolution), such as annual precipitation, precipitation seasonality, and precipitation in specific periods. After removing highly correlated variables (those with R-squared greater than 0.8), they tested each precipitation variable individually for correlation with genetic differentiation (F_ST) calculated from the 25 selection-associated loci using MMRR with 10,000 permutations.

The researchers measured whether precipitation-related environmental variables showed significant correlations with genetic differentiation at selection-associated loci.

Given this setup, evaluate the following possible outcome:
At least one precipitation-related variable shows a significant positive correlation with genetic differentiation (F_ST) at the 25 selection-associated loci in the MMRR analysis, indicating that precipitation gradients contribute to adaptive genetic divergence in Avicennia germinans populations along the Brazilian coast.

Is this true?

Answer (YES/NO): YES